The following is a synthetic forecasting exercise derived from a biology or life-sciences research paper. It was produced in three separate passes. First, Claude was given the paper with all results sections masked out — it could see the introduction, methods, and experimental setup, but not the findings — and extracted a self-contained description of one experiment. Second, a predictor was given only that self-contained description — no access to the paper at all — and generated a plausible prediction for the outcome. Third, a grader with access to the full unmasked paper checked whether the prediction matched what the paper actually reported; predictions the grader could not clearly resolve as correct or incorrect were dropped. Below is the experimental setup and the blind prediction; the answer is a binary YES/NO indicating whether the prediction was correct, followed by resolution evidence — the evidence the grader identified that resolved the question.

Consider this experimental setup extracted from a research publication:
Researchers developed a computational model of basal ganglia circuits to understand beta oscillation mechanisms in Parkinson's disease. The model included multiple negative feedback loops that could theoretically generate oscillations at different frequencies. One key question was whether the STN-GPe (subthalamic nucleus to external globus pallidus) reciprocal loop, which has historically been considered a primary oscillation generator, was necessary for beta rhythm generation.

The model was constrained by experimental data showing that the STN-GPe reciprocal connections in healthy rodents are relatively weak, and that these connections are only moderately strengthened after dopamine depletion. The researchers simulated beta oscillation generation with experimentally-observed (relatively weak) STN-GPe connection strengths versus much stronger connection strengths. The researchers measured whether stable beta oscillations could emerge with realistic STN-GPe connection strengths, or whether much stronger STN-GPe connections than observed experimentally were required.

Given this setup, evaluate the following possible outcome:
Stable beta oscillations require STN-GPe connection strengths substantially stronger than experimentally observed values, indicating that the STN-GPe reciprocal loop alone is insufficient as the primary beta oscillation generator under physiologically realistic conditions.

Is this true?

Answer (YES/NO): NO